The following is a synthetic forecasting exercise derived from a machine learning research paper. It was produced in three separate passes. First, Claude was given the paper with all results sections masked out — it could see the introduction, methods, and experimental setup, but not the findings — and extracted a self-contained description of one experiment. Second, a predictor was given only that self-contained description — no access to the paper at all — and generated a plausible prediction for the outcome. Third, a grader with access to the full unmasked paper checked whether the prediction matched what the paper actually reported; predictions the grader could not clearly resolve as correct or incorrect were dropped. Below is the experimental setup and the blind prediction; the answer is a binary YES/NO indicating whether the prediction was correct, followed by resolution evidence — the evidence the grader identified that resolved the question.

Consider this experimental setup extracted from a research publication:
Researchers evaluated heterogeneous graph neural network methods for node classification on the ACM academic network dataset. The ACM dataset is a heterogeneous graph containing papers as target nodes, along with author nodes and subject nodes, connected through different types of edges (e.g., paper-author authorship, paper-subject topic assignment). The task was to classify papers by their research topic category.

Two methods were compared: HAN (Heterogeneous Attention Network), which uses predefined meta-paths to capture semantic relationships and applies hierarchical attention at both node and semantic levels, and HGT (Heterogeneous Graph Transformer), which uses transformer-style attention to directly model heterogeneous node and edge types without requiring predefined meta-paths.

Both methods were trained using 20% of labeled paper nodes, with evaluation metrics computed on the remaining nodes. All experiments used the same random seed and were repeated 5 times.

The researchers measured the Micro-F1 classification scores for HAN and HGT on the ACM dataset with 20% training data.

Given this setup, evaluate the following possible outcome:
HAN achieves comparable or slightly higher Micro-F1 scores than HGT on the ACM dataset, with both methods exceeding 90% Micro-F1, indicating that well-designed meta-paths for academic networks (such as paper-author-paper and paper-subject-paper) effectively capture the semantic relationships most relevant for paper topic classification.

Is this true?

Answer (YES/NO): NO